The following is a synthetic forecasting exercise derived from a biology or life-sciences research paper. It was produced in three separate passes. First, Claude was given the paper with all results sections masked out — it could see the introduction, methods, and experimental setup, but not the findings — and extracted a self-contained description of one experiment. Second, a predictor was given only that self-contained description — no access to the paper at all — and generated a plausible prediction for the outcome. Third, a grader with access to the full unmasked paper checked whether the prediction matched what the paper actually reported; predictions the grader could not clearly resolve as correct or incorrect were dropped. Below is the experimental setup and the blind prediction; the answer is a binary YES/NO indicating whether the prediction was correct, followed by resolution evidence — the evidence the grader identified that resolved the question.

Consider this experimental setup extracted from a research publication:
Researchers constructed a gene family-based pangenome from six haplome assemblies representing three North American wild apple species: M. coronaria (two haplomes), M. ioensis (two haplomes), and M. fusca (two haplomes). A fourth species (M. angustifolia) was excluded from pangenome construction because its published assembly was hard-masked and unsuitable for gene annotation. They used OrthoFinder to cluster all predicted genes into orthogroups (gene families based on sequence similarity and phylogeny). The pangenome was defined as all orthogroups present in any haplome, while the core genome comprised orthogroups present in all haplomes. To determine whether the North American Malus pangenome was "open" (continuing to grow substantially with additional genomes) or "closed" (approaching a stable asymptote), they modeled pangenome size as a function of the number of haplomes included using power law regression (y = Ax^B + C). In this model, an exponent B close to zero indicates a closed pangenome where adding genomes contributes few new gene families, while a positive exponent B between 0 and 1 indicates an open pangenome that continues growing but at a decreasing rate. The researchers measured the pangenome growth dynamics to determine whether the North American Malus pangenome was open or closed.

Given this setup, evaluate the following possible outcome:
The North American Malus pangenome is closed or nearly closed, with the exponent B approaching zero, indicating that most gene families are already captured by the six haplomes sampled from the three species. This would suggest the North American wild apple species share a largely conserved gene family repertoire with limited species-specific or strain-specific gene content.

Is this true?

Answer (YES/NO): NO